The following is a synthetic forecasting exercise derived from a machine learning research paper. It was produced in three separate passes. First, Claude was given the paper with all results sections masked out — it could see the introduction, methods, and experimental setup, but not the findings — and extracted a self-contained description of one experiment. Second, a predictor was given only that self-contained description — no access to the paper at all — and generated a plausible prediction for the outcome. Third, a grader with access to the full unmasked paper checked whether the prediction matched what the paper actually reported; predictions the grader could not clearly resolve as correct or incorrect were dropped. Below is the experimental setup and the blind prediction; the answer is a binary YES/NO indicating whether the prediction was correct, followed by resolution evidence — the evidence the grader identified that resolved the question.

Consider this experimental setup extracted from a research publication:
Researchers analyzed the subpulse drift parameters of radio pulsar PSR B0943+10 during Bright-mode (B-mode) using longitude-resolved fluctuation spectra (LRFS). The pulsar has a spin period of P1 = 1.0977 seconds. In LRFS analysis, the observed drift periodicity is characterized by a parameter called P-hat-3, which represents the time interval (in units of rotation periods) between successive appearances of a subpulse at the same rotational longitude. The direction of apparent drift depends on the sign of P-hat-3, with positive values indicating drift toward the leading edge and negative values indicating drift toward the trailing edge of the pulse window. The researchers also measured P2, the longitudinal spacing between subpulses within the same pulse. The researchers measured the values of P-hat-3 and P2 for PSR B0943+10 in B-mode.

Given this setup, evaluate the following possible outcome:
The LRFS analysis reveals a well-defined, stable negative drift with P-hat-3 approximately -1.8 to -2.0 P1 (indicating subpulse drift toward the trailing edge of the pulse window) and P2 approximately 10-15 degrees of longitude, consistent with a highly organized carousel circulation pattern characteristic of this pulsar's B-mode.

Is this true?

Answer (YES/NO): NO